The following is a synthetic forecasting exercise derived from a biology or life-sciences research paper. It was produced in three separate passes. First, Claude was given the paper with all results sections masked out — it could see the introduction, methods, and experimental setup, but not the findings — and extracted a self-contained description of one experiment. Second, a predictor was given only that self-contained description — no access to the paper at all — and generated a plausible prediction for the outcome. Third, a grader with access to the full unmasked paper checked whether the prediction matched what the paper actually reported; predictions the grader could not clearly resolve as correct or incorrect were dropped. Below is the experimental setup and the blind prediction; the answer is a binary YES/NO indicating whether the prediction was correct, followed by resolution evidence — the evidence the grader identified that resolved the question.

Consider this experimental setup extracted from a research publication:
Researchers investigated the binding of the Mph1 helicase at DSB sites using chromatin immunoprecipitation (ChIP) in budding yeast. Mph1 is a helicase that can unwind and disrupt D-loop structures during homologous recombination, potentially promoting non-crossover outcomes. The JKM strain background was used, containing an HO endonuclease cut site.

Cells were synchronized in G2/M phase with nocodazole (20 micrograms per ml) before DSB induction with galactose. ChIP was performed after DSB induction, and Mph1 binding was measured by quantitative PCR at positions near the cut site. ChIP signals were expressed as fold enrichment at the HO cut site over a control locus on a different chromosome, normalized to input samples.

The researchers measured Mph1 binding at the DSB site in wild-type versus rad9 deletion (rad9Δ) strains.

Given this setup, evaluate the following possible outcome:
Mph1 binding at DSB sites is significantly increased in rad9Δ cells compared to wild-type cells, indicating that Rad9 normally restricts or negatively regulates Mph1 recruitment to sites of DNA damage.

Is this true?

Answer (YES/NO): YES